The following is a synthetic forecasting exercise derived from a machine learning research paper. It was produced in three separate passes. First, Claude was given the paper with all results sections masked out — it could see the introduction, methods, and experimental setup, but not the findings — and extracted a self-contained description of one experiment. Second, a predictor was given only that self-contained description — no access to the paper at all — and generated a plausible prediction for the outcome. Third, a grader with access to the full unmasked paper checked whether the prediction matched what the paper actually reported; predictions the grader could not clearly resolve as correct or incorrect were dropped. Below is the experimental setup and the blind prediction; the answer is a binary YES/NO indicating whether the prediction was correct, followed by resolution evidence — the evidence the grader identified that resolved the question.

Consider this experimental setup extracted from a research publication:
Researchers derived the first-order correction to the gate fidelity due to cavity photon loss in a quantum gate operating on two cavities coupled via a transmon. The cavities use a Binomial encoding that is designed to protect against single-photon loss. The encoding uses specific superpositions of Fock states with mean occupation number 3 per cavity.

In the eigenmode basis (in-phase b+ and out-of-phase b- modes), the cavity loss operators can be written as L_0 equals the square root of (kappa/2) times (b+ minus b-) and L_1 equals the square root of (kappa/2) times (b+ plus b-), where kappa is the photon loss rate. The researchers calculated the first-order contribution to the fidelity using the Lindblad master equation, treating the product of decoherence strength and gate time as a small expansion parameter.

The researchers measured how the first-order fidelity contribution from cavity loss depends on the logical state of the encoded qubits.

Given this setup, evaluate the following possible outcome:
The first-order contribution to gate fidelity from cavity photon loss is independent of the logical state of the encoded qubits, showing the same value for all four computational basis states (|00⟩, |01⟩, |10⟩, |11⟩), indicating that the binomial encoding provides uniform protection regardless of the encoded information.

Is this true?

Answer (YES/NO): YES